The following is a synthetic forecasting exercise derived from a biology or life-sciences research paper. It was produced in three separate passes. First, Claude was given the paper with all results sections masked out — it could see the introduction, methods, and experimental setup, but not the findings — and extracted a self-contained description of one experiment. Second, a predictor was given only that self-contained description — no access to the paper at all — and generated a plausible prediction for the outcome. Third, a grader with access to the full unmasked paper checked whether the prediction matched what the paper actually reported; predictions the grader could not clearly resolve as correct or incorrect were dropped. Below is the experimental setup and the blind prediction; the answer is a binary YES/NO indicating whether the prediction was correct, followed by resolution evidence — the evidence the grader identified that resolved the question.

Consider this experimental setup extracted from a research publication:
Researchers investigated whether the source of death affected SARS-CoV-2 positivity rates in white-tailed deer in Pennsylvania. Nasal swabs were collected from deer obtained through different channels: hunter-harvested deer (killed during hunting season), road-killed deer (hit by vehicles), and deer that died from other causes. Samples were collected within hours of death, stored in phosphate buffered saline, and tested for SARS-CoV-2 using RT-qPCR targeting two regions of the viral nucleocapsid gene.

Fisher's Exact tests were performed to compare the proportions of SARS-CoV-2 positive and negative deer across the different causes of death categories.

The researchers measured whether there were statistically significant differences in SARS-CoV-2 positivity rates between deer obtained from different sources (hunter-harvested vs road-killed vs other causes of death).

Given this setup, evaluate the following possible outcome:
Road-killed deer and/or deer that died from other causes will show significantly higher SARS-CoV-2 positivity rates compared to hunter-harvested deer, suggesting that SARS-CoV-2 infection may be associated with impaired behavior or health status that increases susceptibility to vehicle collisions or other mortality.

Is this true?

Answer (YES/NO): NO